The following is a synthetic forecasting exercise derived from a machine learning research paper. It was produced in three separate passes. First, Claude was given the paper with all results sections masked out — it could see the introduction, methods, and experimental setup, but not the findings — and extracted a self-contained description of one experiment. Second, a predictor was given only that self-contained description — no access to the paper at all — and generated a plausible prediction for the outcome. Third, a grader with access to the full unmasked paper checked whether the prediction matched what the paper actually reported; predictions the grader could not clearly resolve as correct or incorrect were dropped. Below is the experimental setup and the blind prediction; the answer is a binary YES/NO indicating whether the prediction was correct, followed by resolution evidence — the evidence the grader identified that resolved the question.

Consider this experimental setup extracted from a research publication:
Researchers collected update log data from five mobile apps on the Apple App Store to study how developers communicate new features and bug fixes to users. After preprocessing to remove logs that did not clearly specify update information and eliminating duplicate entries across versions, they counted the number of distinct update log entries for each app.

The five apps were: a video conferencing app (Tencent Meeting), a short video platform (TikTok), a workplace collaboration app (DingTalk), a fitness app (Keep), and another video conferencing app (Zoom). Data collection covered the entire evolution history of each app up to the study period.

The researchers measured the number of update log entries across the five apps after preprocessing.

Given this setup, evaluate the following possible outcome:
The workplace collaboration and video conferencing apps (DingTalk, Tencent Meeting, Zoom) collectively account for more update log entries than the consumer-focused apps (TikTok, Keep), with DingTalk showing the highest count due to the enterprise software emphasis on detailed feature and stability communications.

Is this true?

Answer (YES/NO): YES